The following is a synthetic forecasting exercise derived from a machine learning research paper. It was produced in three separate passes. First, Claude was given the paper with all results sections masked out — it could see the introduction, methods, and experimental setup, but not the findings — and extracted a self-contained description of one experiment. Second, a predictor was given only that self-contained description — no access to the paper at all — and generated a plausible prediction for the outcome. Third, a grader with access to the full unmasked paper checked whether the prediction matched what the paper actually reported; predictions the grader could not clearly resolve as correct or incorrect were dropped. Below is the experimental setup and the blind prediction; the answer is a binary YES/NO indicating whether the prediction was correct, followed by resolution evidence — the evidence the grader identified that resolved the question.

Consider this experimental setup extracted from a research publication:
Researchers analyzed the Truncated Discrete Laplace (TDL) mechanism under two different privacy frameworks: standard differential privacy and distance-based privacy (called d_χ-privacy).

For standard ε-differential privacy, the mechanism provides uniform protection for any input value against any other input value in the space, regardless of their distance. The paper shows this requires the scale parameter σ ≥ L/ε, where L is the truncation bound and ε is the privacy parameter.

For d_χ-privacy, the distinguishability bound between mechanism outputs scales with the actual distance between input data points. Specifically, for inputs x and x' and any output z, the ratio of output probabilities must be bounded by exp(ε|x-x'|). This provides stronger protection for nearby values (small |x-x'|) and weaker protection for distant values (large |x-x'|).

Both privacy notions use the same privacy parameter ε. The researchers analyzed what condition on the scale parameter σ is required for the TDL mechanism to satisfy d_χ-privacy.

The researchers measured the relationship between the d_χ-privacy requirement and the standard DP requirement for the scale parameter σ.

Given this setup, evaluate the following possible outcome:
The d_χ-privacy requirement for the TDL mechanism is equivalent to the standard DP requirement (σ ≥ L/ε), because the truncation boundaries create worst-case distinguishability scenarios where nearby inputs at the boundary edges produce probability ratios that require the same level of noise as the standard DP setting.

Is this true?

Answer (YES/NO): NO